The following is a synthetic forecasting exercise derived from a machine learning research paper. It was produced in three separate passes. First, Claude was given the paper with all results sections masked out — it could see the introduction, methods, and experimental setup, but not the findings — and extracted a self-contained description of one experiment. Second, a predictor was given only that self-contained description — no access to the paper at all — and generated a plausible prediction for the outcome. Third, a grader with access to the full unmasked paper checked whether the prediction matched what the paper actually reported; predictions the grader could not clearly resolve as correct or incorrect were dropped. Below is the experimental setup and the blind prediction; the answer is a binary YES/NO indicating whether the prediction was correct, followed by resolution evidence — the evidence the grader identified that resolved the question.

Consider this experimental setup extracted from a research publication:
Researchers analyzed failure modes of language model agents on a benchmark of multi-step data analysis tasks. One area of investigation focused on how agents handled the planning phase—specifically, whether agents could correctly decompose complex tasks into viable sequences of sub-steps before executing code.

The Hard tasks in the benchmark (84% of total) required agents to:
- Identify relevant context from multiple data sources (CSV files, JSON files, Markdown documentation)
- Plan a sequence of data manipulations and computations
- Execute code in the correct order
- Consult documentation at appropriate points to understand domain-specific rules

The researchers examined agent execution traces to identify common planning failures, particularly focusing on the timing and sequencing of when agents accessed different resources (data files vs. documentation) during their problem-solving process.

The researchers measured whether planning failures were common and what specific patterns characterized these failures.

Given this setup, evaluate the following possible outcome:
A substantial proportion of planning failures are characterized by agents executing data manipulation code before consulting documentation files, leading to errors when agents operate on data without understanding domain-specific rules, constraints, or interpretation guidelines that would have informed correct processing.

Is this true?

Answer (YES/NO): YES